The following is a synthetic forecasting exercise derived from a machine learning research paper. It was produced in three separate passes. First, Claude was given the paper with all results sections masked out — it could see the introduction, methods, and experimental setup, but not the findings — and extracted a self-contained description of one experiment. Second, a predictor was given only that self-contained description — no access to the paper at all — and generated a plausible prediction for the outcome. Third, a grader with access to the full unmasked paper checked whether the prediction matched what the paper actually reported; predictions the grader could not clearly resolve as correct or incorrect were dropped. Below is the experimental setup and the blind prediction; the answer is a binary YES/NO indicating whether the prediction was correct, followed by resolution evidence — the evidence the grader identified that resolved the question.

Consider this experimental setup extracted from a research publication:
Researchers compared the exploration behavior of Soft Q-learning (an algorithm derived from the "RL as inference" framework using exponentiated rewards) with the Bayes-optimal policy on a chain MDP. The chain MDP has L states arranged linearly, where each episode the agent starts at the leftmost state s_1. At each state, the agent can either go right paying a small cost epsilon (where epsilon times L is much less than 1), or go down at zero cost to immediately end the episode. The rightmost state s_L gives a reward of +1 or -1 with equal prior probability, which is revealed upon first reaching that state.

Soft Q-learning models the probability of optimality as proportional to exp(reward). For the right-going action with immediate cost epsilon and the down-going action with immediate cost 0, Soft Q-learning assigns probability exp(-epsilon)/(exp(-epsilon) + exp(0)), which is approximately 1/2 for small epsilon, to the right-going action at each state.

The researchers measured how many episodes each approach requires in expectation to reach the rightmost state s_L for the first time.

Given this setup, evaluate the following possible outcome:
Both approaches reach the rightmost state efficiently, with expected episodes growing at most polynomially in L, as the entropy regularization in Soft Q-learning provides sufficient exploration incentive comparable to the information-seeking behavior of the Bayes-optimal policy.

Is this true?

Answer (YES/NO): NO